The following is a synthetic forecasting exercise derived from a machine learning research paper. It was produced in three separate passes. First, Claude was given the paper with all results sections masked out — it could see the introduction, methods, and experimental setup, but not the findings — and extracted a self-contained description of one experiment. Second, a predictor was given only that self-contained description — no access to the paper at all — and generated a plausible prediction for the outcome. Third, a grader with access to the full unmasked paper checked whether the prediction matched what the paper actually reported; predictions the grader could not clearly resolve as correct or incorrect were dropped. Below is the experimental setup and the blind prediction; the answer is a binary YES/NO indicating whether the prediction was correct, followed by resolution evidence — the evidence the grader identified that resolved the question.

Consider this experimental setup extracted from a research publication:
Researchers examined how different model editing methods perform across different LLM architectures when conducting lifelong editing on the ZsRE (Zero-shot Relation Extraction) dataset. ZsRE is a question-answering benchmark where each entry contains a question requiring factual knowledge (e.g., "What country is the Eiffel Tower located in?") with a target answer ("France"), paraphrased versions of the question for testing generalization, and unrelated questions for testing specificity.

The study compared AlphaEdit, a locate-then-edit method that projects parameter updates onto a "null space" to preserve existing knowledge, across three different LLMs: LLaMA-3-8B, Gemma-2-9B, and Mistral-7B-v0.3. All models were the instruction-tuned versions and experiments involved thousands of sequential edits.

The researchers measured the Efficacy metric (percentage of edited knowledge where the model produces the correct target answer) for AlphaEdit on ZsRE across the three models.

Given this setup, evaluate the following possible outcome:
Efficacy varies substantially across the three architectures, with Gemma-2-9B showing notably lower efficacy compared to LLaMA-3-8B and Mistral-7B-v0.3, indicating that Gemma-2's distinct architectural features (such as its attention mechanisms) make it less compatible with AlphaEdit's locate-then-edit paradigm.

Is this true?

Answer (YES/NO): NO